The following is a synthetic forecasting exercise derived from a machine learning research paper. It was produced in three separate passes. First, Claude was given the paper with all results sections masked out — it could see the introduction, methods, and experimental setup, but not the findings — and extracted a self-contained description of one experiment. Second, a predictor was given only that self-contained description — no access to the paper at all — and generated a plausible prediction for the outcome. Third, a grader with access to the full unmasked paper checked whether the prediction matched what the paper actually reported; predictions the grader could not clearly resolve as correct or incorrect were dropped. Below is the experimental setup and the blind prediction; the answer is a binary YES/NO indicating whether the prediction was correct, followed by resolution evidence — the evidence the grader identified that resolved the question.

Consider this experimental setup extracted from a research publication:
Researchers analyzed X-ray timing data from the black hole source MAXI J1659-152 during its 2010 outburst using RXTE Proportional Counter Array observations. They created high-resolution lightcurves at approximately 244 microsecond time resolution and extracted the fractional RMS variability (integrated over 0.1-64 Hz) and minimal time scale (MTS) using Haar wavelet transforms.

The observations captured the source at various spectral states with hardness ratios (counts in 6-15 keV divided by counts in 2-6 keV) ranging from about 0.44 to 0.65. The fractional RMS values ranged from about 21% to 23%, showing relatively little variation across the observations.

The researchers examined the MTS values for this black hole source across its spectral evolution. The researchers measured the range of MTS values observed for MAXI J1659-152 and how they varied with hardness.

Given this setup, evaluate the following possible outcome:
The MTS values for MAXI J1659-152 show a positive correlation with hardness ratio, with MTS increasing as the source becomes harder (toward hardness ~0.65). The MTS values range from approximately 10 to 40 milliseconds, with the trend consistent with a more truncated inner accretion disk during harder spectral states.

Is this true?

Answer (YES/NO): NO